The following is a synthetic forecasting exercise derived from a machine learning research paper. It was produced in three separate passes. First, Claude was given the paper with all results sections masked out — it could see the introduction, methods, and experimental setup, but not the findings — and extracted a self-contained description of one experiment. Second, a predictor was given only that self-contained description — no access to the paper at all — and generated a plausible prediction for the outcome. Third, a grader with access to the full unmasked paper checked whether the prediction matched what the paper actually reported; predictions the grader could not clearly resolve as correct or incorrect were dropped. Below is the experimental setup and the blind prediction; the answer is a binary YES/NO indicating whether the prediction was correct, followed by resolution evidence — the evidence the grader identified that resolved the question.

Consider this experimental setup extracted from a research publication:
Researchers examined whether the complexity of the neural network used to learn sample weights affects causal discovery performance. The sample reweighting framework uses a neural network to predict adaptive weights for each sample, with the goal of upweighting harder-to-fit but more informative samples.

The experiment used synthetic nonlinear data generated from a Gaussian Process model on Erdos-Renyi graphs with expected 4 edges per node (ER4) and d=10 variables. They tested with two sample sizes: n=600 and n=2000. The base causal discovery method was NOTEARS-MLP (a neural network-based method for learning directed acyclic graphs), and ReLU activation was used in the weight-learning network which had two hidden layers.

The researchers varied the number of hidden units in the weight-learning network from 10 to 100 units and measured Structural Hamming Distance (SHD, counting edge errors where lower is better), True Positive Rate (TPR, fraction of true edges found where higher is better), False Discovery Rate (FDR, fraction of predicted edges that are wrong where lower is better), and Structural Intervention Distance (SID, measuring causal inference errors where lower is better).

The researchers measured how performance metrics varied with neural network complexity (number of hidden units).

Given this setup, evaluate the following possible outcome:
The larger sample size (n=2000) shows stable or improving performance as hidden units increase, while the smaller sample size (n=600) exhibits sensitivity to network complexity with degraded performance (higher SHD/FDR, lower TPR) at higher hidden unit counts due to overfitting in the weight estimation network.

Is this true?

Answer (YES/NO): NO